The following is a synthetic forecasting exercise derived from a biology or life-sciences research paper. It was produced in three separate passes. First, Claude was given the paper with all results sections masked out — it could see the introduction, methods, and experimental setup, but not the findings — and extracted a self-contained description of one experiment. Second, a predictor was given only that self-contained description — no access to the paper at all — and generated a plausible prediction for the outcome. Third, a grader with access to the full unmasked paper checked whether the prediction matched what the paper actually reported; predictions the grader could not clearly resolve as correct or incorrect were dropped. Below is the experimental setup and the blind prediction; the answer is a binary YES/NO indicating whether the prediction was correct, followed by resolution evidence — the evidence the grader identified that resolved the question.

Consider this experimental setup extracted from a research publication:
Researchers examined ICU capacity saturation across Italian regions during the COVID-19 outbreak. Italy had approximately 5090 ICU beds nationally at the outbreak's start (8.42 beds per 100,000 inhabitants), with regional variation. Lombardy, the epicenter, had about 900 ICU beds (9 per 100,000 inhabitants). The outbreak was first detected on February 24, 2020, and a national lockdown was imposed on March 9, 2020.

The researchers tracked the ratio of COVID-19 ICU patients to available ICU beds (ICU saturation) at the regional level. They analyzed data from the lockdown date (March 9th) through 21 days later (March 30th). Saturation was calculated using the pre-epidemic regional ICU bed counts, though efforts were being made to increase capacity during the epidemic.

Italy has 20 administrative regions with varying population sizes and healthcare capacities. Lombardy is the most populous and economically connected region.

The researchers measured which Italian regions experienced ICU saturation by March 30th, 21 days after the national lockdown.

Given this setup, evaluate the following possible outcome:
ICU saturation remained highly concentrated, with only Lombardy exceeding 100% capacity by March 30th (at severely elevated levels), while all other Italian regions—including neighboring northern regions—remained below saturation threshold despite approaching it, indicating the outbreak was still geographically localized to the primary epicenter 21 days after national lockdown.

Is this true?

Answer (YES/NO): NO